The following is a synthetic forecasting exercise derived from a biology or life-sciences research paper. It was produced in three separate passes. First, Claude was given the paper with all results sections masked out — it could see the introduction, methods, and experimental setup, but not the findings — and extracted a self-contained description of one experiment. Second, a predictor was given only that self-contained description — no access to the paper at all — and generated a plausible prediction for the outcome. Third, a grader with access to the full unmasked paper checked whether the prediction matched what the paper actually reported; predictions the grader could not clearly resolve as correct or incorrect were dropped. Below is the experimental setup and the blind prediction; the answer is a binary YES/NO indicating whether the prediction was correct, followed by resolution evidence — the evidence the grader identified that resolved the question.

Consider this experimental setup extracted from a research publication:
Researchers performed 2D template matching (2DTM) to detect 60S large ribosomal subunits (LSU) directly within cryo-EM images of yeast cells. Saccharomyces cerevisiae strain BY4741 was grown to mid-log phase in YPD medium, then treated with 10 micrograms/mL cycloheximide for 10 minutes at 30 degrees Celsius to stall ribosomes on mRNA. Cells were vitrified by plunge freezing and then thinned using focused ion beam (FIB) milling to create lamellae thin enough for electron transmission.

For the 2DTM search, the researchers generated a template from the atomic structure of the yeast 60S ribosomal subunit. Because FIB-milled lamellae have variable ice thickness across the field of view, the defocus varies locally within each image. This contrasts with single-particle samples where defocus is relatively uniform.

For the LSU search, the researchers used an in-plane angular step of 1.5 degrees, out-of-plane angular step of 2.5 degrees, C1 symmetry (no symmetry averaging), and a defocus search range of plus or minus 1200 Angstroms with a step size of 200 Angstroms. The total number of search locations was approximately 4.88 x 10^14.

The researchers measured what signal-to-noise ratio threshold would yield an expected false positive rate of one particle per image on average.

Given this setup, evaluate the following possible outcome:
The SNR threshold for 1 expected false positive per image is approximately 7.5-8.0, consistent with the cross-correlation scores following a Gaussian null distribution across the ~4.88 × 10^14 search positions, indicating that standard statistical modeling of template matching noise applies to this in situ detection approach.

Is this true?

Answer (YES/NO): YES